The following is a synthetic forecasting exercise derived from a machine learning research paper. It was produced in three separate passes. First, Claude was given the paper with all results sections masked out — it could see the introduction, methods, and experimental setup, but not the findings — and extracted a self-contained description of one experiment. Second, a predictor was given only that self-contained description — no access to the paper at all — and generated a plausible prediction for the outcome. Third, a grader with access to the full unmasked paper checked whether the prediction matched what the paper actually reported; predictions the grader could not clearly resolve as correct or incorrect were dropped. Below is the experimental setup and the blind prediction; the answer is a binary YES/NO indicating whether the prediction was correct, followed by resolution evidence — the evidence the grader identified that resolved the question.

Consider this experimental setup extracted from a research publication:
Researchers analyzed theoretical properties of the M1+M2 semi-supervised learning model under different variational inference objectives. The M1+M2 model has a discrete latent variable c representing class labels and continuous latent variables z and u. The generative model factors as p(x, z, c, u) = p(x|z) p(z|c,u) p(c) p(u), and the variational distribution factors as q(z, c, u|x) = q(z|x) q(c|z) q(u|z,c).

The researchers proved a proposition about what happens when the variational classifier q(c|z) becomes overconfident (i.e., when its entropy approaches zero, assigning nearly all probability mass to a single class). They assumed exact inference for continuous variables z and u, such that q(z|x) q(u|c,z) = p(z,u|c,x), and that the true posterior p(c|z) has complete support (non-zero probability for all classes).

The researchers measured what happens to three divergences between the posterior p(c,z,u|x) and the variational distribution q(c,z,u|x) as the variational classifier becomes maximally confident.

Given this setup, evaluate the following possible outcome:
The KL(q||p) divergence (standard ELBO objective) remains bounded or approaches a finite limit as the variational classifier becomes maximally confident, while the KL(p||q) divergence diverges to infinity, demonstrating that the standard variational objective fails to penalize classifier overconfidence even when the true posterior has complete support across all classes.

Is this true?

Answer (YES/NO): YES